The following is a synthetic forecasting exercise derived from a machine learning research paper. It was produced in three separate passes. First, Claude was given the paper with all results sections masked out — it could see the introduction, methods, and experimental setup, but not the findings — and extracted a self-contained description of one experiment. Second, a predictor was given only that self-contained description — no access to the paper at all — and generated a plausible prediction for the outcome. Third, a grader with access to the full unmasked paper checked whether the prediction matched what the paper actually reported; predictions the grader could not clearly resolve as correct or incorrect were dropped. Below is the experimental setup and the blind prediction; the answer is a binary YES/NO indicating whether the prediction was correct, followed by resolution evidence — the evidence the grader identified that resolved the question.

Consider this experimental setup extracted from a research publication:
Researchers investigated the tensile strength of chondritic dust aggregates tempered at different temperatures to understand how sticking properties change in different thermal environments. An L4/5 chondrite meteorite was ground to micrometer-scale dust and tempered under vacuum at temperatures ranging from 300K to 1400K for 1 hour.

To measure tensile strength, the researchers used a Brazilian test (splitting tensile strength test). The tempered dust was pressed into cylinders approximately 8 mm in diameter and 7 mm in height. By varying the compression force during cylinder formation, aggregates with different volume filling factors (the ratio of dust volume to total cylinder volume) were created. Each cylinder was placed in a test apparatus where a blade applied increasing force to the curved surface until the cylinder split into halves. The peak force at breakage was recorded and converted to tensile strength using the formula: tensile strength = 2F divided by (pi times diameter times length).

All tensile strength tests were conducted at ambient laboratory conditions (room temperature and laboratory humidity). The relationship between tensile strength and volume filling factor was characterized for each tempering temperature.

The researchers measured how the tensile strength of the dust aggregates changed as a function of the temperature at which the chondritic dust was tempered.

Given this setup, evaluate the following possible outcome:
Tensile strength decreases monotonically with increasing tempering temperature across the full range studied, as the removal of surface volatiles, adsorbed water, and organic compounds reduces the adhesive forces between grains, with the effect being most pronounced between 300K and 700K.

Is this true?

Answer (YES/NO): NO